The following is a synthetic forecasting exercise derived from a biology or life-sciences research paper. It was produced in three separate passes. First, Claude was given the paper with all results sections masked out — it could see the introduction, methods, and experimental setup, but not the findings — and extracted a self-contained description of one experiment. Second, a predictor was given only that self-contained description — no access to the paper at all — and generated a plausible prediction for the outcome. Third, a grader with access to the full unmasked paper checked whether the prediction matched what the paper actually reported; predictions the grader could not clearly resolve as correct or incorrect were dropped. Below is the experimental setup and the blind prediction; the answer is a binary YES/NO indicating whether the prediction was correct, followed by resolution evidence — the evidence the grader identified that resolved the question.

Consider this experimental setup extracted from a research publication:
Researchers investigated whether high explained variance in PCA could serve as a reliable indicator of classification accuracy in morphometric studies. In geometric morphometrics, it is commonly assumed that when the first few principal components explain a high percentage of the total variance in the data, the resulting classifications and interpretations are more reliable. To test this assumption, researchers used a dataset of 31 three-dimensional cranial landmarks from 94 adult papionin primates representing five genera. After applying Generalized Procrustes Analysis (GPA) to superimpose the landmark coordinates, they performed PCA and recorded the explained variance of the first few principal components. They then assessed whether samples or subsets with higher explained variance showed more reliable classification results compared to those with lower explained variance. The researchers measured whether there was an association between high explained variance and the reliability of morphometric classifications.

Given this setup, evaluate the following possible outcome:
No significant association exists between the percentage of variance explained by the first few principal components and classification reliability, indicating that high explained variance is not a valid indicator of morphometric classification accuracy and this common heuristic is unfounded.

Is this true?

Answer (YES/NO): YES